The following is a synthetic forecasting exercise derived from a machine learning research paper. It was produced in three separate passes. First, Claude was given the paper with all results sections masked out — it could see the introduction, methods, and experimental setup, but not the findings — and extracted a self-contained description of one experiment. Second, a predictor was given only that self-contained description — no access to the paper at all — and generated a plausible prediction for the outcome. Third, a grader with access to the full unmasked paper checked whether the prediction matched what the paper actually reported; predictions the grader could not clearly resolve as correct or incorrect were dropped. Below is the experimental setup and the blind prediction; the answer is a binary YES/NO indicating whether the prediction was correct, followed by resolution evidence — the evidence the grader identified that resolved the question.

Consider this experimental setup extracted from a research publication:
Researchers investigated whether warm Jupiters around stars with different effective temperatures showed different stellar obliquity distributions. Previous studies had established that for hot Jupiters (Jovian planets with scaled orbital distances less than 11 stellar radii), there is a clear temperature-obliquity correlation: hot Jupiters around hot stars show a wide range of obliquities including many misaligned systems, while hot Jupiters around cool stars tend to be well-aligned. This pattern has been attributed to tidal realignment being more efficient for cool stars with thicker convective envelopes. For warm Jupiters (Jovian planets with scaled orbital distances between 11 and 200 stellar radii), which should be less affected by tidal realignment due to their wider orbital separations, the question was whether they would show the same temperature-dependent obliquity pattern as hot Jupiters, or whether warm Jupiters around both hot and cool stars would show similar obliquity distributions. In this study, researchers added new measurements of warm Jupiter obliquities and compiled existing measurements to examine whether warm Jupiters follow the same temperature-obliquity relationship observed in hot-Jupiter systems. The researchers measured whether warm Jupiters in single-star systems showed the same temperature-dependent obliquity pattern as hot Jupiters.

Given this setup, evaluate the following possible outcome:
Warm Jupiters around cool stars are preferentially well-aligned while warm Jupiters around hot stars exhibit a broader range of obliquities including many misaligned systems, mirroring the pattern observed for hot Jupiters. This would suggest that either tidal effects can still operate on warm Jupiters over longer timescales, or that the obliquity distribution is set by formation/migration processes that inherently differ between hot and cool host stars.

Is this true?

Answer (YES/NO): NO